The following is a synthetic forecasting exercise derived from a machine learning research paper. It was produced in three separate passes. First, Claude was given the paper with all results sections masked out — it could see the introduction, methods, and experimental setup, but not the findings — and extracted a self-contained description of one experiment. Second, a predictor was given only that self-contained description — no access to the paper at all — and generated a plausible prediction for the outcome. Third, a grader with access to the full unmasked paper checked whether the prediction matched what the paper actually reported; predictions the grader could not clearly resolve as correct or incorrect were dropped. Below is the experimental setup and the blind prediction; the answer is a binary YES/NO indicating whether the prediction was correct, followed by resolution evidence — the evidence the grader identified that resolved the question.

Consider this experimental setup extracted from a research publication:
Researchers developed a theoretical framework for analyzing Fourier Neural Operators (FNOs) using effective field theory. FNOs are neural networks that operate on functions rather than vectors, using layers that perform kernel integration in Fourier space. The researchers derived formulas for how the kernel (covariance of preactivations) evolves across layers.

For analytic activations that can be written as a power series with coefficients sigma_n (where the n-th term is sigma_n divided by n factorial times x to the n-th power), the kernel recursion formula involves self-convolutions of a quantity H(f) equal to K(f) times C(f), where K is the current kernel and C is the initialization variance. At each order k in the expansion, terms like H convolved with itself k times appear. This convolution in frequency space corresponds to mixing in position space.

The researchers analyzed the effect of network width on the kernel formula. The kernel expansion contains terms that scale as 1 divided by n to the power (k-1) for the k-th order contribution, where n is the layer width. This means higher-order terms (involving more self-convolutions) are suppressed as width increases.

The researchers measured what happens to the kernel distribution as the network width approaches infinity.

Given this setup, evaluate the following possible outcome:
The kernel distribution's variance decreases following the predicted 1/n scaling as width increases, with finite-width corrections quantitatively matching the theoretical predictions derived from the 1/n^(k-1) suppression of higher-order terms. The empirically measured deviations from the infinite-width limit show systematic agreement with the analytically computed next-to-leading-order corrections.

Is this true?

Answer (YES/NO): NO